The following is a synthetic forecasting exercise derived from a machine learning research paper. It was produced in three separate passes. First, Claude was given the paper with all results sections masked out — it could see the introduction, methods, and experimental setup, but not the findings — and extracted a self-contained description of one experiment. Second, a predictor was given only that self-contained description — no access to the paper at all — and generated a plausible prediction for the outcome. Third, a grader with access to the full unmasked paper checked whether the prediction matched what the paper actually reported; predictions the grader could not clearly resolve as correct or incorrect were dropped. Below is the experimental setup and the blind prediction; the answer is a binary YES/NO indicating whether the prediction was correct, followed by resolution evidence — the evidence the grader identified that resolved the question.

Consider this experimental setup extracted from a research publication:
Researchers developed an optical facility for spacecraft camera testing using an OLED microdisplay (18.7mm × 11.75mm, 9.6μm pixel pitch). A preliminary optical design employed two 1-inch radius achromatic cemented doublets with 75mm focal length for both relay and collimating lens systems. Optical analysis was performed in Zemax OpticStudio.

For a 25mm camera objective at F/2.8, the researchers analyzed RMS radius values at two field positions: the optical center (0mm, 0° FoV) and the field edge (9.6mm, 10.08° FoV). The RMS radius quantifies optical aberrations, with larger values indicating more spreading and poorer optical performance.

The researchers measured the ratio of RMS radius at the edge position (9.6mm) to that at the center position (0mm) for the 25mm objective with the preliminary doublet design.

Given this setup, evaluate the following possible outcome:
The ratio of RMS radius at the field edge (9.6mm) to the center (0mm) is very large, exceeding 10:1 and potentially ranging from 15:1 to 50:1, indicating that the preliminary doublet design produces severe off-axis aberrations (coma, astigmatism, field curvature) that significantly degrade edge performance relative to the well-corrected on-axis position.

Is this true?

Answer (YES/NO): NO